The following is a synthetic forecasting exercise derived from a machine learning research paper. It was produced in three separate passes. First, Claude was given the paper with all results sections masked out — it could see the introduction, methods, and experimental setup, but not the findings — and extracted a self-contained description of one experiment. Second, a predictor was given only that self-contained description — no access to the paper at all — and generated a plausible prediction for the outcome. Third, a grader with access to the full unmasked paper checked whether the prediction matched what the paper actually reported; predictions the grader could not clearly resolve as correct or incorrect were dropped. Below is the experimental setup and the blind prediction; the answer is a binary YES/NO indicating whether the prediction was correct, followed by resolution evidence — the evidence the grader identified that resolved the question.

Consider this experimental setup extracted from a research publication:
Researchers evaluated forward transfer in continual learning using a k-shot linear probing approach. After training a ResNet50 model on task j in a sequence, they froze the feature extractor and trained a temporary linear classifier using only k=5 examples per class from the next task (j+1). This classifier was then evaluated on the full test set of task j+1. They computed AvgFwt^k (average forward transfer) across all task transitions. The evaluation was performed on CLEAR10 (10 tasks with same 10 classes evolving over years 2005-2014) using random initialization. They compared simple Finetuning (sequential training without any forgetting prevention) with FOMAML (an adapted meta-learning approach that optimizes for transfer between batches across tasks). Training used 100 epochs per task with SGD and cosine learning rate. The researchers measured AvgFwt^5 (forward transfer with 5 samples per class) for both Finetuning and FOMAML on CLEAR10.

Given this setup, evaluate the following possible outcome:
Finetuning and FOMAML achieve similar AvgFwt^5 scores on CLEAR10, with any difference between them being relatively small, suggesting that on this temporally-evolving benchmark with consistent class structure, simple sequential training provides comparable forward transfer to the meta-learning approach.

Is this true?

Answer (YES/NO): NO